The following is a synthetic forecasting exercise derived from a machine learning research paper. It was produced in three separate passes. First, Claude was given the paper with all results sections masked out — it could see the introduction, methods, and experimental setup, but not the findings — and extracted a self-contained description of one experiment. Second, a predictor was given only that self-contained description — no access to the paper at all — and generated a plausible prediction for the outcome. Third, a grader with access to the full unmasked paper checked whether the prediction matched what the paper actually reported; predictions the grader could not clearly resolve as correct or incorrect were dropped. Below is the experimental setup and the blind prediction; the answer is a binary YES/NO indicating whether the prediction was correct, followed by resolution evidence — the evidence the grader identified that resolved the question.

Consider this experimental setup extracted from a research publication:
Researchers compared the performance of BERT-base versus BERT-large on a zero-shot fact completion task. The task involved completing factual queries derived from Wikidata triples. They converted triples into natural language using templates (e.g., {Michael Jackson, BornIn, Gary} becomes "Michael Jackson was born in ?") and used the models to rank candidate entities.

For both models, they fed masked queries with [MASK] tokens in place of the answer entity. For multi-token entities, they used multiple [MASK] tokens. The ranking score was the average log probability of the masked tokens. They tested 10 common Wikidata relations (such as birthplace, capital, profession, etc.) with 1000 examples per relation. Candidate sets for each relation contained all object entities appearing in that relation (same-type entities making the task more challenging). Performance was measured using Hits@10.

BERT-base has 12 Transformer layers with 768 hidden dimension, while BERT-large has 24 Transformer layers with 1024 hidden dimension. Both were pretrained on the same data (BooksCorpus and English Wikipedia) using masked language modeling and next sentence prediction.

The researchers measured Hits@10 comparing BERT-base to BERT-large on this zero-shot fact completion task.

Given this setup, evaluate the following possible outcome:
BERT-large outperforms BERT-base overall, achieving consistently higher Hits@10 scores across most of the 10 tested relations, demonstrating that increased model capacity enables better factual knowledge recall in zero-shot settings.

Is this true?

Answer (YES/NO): NO